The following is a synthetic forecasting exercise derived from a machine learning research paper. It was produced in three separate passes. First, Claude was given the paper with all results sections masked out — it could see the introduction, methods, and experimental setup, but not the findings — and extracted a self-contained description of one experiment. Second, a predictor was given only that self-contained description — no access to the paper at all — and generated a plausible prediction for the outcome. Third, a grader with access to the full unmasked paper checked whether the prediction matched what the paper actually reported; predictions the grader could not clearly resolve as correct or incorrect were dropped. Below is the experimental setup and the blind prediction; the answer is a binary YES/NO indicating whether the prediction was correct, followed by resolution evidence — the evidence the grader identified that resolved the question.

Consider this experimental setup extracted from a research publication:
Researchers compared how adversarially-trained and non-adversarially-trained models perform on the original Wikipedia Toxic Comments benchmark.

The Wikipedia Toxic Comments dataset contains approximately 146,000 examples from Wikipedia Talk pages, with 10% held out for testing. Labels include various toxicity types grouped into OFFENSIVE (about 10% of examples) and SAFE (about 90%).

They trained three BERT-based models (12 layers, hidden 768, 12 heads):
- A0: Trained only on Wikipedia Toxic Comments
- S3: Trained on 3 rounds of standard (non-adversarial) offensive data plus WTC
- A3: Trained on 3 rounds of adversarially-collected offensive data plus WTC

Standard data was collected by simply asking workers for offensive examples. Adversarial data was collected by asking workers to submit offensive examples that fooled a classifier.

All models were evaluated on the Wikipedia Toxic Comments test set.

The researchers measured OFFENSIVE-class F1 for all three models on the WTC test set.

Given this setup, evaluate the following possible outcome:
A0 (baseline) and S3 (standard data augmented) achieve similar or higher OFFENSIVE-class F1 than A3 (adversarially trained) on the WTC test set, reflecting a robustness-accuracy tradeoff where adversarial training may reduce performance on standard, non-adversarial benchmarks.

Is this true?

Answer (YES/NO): YES